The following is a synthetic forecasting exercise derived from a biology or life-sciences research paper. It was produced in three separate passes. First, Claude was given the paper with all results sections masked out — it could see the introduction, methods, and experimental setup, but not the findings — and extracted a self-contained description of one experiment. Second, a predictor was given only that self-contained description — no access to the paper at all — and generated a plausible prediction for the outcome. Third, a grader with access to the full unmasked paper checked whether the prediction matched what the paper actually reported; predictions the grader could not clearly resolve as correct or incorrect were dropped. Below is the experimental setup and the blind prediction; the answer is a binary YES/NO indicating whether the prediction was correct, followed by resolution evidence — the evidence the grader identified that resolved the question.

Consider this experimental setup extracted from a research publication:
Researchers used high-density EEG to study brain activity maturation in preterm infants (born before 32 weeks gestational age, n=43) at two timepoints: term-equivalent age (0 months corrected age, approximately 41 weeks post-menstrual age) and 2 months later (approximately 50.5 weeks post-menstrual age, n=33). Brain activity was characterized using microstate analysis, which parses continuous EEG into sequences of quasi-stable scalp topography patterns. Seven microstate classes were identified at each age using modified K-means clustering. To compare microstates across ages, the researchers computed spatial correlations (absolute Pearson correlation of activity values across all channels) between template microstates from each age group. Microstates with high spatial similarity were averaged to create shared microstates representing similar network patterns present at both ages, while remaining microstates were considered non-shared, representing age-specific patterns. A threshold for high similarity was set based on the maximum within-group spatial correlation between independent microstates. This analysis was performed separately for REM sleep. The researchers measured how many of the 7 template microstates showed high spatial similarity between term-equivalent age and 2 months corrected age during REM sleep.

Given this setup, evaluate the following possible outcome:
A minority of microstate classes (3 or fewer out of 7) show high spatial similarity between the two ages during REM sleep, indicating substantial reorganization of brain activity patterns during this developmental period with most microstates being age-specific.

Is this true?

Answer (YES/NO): NO